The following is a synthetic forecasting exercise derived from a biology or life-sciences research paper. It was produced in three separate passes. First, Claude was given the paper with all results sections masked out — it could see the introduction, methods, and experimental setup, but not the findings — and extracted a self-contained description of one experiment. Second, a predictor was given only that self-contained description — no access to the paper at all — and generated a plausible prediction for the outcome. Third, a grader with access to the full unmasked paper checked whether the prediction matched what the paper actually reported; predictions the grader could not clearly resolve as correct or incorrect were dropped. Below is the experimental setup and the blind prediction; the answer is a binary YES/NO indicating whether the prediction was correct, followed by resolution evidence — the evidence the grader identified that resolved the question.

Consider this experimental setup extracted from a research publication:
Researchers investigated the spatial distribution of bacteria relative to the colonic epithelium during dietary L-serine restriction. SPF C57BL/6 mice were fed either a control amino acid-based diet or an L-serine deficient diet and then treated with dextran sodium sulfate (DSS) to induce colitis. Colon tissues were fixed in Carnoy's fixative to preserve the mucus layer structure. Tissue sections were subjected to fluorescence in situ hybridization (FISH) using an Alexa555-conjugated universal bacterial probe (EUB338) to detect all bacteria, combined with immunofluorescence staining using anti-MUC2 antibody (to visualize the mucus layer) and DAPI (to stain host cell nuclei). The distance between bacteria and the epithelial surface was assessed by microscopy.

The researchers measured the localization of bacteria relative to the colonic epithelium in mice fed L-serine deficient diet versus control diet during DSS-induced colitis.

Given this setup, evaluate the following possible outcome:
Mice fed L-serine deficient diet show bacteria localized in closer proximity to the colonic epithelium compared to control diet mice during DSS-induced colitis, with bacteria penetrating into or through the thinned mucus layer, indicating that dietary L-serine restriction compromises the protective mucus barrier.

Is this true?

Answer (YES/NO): YES